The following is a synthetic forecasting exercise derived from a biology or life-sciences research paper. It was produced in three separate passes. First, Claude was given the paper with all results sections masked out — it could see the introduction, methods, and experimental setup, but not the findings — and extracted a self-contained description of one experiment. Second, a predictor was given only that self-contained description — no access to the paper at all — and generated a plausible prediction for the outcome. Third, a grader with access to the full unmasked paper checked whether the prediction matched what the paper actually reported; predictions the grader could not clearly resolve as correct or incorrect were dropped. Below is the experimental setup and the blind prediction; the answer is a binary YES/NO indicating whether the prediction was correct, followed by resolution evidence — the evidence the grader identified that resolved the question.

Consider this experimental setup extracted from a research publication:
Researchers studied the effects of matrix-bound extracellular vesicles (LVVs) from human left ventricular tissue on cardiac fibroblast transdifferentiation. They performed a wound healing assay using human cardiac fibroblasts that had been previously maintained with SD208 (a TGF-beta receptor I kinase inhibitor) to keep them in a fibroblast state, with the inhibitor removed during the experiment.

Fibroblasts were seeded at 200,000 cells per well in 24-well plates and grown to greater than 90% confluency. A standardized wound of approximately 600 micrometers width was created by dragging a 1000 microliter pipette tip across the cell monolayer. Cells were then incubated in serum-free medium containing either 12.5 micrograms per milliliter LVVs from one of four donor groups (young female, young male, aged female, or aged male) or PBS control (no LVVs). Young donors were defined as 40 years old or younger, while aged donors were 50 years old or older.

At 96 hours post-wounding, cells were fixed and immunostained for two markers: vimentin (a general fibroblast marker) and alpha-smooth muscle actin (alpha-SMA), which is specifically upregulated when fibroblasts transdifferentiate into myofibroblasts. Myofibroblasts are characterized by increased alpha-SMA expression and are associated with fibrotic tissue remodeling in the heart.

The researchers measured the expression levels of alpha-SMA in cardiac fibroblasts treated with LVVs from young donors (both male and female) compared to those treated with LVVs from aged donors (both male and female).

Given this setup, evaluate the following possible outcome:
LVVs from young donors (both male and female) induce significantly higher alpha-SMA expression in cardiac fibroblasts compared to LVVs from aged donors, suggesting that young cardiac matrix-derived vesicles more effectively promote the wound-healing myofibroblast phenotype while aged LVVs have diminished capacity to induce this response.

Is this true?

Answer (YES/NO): NO